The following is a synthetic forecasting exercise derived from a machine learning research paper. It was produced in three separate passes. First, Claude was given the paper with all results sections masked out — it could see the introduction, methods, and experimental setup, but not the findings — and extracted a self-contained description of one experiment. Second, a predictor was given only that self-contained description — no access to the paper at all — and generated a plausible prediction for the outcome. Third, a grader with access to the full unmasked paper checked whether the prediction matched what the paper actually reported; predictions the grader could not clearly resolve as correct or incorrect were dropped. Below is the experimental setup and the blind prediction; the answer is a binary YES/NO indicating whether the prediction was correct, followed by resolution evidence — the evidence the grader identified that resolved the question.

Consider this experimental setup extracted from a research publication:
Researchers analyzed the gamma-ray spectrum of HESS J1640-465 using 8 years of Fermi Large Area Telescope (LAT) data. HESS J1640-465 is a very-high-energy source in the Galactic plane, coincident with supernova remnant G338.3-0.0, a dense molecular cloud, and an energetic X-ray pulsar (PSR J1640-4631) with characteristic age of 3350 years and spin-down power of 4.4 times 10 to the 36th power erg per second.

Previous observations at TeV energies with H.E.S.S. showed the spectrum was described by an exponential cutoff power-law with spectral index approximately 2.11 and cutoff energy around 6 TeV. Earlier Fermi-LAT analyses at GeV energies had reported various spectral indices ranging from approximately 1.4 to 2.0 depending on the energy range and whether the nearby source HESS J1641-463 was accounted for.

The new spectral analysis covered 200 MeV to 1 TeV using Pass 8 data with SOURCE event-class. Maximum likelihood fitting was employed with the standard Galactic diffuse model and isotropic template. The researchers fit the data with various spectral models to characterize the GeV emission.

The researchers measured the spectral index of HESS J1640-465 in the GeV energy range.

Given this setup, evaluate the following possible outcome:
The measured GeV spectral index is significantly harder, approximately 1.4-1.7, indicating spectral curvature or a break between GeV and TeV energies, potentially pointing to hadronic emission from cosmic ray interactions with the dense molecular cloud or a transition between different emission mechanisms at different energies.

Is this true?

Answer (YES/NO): NO